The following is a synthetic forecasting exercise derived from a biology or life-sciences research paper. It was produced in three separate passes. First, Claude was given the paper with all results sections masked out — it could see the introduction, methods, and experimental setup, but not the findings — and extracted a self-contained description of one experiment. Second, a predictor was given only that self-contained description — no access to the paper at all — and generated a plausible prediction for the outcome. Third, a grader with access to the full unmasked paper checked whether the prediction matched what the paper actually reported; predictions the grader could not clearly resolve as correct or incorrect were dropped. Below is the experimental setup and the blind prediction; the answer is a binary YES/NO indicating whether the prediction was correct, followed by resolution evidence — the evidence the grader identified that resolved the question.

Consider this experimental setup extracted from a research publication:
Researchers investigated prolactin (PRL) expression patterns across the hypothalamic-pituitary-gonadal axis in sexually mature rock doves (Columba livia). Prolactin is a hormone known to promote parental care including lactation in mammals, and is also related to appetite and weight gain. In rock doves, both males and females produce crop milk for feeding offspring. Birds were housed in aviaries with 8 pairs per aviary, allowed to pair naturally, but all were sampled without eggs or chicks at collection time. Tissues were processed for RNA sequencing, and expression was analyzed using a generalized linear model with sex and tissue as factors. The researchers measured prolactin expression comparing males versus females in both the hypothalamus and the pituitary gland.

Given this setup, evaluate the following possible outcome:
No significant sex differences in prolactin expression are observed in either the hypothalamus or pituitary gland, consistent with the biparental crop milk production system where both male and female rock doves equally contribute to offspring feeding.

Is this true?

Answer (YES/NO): NO